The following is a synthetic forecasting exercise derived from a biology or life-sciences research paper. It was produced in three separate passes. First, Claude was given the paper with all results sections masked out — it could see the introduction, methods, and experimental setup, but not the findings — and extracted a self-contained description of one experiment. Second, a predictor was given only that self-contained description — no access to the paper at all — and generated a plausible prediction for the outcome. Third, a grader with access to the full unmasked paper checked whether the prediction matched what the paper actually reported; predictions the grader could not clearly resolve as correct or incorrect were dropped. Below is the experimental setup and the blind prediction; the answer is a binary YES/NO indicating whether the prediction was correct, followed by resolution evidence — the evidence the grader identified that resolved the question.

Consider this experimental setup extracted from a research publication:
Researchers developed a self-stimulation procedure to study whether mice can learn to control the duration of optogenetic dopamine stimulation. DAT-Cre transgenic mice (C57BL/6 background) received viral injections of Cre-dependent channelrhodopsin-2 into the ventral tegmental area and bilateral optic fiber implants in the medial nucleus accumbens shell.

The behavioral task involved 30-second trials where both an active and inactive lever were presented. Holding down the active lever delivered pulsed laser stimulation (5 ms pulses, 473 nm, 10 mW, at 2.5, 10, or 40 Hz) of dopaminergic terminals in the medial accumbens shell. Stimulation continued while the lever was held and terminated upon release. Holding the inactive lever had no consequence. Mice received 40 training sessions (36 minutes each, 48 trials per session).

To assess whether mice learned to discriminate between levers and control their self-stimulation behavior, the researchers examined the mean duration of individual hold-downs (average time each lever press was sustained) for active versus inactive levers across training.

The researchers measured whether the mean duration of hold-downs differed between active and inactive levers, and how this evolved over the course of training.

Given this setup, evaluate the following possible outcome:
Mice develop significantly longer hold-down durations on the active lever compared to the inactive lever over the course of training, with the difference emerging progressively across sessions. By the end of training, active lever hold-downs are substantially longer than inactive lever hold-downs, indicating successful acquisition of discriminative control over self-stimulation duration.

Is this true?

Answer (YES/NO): YES